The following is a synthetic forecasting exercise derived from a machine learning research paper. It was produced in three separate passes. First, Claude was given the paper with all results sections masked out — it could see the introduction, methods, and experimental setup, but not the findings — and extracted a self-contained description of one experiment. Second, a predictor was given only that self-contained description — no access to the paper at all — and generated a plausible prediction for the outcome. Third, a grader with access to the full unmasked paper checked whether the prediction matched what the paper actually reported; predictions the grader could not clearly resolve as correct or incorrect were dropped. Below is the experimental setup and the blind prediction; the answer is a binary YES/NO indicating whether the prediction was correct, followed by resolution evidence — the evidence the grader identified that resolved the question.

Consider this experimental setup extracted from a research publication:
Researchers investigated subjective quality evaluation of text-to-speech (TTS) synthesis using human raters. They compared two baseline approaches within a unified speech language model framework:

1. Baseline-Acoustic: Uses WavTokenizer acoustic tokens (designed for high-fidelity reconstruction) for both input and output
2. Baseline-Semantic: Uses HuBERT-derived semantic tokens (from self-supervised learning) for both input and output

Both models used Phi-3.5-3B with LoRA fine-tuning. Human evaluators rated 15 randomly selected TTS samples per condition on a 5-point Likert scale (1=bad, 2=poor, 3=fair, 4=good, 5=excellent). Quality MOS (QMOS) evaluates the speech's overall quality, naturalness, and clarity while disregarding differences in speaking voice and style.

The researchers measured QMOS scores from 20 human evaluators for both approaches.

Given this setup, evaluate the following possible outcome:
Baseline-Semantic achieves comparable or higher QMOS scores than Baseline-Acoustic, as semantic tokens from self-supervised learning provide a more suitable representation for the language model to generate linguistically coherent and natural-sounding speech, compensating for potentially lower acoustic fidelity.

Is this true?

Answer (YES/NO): NO